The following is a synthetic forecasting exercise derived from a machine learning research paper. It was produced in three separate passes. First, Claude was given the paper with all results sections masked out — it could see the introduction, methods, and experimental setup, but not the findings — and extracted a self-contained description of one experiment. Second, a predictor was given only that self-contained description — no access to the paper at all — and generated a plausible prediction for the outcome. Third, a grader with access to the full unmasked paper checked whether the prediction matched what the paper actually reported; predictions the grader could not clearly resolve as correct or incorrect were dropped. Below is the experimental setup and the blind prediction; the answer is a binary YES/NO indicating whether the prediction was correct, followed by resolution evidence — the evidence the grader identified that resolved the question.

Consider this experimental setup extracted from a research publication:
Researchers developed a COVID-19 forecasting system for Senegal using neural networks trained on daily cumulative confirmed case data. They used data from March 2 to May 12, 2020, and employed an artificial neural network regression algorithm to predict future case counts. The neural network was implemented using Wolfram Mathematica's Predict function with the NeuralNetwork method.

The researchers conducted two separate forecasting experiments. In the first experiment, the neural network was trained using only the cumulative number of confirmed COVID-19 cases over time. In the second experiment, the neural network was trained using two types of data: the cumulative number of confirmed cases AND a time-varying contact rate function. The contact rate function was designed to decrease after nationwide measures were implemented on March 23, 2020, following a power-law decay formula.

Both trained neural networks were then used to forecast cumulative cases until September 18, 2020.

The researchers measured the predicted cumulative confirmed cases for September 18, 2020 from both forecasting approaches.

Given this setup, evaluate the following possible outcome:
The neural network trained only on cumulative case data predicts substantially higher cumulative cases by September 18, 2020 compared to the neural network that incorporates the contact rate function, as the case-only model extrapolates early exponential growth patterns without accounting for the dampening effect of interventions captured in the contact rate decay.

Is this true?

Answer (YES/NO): YES